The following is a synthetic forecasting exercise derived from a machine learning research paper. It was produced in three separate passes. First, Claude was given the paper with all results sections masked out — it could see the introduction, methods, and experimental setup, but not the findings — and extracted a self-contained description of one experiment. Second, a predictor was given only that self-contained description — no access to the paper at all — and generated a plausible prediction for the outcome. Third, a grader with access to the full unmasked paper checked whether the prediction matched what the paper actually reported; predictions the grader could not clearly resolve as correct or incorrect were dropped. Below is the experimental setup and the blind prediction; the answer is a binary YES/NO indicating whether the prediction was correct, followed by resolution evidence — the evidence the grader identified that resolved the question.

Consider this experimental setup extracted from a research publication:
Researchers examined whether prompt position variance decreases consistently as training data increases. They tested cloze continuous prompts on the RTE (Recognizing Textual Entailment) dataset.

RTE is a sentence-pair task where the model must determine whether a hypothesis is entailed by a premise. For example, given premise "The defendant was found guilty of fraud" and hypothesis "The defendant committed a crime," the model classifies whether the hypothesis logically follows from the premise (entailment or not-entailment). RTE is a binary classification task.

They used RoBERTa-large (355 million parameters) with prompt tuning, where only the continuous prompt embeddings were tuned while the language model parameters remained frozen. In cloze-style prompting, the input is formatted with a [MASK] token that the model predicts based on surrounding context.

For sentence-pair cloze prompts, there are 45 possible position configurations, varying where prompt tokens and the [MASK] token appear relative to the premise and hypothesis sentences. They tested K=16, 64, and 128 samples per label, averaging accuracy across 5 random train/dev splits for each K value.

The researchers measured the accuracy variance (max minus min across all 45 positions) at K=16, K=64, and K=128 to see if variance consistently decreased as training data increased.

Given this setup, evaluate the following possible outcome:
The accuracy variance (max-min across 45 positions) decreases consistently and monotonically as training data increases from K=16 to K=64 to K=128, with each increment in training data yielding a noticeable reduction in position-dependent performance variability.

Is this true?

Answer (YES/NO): NO